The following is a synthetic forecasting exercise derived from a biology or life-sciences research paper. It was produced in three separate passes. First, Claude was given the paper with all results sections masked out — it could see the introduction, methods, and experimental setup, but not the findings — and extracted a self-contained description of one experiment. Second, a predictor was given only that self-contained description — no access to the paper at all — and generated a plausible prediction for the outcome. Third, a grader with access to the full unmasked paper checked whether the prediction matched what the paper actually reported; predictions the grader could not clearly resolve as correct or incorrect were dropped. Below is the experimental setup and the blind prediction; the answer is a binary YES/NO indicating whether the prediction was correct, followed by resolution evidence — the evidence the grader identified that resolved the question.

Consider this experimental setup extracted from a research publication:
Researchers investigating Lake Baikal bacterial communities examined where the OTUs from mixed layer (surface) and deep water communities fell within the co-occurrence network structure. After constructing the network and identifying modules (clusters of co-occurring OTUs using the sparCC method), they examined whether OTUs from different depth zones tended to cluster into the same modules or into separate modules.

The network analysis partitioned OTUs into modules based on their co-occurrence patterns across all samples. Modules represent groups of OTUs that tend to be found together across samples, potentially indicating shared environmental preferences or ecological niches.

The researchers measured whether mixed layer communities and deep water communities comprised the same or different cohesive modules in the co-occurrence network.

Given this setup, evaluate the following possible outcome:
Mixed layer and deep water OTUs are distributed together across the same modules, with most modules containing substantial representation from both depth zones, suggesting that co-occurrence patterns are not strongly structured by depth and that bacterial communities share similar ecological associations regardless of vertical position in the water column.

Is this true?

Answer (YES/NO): NO